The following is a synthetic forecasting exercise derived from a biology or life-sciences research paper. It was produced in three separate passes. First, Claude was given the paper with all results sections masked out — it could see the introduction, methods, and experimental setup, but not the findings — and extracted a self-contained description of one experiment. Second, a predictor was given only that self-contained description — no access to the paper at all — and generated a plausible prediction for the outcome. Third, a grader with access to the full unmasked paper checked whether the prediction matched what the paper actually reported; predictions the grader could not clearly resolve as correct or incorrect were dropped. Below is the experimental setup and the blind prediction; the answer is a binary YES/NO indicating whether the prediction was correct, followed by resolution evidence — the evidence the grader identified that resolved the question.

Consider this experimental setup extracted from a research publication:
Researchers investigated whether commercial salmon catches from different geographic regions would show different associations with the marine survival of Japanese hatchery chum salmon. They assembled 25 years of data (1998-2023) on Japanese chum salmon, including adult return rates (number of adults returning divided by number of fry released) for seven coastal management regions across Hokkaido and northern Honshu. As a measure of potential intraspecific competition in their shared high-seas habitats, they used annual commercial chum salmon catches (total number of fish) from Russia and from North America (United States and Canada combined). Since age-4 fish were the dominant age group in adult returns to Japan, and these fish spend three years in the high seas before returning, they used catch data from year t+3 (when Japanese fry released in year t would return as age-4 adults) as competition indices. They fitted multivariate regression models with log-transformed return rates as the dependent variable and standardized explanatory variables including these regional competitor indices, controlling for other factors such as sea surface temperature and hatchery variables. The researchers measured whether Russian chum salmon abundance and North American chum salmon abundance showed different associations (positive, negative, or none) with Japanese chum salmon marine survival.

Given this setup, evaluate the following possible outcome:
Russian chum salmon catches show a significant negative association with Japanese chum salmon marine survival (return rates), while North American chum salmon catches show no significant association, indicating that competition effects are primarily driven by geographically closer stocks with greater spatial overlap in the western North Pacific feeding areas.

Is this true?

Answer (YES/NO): YES